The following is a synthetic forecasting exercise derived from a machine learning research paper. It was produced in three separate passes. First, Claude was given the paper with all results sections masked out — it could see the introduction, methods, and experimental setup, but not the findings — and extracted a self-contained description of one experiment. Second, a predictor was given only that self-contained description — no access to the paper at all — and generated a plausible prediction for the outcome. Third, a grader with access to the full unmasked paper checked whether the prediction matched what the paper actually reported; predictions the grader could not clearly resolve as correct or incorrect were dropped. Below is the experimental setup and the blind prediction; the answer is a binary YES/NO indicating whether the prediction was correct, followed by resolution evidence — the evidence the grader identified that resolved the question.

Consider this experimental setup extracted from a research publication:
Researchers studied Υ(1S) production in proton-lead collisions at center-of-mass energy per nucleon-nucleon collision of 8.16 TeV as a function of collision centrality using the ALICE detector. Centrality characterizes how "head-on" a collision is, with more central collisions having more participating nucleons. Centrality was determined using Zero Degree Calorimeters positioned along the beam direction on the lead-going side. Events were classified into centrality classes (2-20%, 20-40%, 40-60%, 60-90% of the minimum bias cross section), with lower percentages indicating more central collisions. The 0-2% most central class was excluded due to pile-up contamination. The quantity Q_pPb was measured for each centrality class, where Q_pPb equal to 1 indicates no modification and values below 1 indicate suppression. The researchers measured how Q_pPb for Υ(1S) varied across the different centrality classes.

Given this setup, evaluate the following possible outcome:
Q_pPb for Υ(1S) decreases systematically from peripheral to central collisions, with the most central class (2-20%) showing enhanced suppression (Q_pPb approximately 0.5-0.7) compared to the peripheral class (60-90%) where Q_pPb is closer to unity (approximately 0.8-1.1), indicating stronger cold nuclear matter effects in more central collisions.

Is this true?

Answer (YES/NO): NO